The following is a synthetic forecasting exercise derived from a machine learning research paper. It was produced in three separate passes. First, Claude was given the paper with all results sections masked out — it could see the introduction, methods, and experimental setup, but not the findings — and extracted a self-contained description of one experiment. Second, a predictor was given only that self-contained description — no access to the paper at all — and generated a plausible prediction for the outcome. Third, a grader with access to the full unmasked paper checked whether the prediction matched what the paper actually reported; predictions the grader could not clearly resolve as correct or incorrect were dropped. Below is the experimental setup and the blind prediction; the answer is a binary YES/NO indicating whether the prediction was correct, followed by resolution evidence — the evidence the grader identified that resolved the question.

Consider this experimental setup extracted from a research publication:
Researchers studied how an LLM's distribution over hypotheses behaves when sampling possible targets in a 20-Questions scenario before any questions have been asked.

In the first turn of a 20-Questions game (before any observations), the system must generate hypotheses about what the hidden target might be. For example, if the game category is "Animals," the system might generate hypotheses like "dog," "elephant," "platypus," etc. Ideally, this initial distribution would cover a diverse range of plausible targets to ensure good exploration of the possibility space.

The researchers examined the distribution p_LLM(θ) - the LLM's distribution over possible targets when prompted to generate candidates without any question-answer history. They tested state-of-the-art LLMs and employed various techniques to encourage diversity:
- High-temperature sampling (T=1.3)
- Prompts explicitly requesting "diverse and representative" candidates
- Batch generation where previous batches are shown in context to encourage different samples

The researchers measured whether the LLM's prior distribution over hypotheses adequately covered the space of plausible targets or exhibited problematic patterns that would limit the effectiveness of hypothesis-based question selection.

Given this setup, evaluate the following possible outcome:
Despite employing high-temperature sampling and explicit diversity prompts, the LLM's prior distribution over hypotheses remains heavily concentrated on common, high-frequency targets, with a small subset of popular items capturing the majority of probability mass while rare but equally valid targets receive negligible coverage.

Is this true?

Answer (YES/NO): YES